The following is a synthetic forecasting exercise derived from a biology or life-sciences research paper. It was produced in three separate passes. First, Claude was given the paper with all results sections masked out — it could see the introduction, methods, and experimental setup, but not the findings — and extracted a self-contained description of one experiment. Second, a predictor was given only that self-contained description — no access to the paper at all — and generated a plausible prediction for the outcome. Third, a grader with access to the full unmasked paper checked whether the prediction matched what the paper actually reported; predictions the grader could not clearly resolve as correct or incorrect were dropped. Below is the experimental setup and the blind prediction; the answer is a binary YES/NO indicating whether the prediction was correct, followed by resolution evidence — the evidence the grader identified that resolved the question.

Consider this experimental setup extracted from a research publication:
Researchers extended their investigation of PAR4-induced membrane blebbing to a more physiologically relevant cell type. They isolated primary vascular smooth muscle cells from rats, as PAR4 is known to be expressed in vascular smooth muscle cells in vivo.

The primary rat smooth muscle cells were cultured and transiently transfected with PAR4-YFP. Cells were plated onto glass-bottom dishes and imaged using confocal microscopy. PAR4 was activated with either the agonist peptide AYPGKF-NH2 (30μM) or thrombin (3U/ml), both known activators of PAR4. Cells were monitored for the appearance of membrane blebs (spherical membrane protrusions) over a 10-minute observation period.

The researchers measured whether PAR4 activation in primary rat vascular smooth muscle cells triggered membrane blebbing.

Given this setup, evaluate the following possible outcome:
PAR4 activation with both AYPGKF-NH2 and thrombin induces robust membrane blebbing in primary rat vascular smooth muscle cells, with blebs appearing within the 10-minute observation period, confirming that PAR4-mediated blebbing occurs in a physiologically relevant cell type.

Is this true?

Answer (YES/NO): NO